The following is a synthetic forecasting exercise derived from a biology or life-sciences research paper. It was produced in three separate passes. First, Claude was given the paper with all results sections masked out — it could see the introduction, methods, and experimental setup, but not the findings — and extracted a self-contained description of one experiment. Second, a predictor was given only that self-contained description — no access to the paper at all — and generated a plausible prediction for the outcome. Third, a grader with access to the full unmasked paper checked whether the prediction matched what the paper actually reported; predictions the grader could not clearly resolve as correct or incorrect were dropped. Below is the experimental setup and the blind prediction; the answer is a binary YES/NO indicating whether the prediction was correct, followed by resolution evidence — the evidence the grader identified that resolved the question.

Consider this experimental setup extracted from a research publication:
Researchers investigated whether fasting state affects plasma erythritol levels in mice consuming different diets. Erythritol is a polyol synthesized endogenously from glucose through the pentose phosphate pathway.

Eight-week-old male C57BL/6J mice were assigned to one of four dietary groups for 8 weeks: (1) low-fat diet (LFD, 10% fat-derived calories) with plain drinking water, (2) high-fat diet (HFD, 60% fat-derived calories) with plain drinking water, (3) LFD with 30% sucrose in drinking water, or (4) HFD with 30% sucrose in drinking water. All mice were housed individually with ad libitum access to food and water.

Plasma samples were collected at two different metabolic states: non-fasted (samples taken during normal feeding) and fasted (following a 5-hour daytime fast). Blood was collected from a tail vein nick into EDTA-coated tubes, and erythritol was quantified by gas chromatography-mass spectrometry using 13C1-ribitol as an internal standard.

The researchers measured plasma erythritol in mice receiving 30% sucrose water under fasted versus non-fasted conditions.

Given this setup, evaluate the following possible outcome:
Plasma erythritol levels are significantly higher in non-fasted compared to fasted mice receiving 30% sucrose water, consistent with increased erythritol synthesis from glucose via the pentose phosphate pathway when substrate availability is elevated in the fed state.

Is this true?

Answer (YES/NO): YES